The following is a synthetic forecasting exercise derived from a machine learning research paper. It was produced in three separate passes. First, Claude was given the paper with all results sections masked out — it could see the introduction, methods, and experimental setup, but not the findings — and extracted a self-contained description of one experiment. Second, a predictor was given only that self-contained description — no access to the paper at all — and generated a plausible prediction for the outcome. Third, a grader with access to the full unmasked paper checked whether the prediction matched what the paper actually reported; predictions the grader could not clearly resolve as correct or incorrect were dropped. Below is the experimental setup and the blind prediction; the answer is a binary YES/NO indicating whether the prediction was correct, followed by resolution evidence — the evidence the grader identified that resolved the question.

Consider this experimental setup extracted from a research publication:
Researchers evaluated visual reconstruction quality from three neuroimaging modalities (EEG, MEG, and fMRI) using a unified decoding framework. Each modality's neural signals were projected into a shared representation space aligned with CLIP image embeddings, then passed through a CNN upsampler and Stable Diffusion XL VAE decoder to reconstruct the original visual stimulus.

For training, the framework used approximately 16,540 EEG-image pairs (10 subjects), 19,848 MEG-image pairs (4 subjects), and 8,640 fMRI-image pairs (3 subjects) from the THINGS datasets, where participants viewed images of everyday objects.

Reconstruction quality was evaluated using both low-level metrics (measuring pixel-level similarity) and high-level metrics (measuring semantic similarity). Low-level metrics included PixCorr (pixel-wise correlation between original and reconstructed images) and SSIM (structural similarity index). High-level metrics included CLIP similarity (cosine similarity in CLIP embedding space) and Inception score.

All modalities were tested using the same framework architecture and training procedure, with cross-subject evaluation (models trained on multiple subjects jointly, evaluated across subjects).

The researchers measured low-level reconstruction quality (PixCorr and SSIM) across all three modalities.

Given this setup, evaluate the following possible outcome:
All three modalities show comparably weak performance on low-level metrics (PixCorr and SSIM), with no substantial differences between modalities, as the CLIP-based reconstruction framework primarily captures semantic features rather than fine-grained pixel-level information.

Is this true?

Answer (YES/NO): NO